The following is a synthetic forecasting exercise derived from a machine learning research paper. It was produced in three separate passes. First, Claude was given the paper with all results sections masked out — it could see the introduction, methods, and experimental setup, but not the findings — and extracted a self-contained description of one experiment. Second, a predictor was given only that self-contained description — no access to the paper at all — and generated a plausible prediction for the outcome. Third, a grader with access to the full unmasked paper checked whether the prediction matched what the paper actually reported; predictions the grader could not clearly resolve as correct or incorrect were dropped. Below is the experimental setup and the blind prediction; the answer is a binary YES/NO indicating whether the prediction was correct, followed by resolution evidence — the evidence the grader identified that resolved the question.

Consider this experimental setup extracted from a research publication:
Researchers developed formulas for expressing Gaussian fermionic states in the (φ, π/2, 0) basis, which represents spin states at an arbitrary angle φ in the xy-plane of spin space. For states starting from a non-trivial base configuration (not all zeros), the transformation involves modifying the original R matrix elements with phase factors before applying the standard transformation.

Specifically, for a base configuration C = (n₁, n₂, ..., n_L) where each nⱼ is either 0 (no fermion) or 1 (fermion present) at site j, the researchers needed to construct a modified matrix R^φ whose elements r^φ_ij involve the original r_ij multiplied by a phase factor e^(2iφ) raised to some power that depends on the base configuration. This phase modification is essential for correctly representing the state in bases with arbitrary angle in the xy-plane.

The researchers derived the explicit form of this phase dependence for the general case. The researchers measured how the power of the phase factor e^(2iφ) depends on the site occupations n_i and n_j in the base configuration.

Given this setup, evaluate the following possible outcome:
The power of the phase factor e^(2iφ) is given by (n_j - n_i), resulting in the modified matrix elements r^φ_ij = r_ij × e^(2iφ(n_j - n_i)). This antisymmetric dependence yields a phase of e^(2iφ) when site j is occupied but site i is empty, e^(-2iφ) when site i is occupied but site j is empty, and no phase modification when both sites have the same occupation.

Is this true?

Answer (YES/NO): NO